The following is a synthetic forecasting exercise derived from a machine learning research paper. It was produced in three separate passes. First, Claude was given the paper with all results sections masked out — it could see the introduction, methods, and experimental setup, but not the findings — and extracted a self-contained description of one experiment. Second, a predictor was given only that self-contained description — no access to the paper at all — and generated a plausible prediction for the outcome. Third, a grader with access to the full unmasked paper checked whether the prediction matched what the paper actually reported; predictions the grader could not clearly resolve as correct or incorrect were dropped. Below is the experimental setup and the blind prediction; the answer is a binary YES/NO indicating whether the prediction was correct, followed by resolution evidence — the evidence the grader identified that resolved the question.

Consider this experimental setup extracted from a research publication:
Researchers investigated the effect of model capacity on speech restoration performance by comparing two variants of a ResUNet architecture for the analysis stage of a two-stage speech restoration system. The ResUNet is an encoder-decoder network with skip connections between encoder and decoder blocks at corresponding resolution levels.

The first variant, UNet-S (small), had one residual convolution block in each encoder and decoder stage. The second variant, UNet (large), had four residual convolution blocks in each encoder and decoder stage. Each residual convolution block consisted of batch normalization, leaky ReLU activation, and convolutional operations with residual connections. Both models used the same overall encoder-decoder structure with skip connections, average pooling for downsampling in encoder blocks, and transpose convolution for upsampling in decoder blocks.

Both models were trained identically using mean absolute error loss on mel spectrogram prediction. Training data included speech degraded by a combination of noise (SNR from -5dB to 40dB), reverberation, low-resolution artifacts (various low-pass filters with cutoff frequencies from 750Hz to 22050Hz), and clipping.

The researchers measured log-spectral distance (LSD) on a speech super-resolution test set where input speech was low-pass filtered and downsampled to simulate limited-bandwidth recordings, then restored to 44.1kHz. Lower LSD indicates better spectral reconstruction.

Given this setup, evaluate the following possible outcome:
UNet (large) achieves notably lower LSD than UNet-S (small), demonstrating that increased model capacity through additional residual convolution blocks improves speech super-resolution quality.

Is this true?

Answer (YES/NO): YES